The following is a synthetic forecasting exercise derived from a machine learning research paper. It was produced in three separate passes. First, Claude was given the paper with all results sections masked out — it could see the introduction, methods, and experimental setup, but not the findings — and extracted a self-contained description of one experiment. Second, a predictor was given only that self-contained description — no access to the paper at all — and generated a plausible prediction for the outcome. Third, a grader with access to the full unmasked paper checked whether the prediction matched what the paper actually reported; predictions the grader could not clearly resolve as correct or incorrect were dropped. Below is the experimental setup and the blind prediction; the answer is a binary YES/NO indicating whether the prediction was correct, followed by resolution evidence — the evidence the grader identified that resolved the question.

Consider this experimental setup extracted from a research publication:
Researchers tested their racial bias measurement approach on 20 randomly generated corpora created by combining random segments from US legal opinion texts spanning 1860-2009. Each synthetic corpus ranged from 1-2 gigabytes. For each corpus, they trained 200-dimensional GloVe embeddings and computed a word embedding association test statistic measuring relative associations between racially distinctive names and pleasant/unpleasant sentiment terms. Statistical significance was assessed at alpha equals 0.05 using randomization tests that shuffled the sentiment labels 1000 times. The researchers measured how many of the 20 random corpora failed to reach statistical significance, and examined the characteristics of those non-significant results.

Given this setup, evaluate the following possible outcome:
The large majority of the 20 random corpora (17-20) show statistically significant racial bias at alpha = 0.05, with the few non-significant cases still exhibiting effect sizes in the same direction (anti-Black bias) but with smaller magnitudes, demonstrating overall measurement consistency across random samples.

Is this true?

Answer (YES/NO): NO